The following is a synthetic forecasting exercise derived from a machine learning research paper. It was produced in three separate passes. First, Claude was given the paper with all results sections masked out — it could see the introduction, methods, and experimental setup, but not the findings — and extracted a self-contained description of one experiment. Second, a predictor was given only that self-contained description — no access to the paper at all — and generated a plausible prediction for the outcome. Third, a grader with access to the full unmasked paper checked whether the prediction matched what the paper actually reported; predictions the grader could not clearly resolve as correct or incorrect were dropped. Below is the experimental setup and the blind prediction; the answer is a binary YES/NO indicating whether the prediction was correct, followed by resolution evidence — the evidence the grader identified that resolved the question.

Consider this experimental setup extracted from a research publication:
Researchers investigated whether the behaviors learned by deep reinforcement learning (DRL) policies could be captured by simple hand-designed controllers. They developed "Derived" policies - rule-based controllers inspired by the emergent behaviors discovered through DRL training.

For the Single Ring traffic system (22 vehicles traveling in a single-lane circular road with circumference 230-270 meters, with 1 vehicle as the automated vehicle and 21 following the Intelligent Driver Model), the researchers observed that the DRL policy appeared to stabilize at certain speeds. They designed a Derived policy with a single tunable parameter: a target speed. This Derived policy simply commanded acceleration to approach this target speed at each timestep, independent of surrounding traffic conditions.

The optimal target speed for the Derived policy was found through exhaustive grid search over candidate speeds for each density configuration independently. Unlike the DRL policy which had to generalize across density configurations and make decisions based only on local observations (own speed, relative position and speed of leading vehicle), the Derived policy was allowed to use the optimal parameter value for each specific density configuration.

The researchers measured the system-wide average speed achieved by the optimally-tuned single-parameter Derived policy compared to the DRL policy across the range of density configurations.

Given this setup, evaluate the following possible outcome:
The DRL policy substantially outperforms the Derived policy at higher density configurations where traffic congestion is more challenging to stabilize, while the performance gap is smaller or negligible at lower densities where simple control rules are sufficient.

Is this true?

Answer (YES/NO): NO